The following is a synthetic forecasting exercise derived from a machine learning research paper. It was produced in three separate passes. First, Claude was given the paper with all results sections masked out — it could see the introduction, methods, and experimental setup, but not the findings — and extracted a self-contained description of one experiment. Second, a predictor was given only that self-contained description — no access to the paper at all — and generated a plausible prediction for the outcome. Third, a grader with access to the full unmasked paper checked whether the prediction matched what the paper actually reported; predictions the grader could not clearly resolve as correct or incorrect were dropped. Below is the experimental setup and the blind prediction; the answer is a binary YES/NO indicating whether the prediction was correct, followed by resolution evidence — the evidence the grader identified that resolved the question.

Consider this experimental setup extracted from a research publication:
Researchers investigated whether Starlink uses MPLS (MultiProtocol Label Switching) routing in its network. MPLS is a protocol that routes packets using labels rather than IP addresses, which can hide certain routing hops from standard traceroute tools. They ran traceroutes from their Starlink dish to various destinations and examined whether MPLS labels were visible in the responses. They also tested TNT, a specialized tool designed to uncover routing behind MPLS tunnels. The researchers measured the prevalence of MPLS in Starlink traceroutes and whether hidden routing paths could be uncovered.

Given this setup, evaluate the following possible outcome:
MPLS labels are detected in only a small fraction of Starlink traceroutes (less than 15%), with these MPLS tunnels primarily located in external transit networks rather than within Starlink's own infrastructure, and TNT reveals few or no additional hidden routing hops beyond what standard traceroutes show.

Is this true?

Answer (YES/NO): NO